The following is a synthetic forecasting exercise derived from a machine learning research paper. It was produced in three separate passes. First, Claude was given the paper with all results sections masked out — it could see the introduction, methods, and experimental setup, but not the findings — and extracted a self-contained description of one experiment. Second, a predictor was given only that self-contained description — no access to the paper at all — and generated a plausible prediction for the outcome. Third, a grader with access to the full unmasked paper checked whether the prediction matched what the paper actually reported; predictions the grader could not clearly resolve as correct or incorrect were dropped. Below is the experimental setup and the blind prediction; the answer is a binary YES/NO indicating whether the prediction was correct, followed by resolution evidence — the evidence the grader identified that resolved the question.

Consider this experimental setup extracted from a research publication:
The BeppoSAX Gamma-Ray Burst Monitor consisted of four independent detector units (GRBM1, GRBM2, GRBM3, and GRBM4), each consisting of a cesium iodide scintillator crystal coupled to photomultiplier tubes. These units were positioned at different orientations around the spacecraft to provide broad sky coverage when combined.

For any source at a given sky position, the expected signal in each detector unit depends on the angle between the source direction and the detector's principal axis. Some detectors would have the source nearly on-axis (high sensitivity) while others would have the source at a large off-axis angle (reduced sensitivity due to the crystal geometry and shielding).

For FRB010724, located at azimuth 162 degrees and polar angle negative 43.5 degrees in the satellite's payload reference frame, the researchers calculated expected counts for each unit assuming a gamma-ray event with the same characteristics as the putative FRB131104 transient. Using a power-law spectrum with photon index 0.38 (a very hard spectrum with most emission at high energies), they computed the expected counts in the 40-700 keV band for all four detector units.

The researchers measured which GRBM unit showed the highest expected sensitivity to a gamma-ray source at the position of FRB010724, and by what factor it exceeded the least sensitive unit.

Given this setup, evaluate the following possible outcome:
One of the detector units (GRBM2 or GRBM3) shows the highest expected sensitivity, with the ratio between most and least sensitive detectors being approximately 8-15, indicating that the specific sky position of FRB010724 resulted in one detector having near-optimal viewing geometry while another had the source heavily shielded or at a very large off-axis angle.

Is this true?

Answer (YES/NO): NO